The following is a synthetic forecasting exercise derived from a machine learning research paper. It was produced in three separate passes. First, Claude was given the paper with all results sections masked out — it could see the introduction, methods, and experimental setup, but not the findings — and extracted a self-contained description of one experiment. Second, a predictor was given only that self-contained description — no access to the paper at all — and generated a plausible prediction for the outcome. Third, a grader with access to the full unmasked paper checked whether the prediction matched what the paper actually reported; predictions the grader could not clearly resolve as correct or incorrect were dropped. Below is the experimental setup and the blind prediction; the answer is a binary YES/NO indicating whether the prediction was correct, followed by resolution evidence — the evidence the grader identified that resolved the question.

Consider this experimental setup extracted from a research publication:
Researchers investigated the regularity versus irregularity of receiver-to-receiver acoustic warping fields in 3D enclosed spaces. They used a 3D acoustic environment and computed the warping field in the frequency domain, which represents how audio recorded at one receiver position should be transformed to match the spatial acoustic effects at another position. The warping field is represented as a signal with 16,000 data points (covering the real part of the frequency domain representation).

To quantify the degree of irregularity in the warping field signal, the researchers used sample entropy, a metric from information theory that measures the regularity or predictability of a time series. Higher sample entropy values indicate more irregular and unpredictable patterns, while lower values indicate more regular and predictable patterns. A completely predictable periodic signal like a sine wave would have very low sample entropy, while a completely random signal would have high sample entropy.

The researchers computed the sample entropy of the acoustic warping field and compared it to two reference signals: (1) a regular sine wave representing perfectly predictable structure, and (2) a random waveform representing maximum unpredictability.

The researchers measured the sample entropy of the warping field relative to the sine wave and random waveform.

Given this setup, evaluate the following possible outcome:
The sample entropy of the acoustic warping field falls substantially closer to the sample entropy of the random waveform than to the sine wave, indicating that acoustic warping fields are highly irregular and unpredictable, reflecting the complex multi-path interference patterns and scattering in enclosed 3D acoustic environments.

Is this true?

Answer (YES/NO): NO